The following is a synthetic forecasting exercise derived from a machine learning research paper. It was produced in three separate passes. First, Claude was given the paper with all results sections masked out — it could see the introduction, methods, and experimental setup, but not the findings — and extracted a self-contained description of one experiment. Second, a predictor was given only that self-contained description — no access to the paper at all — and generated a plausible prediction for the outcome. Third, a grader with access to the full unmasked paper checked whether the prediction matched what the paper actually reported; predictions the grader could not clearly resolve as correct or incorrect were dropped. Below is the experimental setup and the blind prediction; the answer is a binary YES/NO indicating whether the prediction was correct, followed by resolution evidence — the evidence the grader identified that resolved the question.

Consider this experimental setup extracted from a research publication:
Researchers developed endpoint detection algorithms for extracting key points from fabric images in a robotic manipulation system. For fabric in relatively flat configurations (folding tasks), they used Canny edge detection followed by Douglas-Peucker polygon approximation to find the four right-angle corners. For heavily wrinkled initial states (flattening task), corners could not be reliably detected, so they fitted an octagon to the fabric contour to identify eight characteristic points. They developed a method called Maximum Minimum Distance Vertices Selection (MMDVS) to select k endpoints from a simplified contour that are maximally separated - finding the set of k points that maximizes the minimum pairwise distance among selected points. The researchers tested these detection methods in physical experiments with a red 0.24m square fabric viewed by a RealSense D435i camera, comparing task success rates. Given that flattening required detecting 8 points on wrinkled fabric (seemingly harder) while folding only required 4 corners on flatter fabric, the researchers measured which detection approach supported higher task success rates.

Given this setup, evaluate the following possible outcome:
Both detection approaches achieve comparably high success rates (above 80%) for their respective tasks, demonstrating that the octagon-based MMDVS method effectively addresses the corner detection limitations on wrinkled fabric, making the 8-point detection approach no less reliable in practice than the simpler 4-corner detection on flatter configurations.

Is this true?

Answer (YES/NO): YES